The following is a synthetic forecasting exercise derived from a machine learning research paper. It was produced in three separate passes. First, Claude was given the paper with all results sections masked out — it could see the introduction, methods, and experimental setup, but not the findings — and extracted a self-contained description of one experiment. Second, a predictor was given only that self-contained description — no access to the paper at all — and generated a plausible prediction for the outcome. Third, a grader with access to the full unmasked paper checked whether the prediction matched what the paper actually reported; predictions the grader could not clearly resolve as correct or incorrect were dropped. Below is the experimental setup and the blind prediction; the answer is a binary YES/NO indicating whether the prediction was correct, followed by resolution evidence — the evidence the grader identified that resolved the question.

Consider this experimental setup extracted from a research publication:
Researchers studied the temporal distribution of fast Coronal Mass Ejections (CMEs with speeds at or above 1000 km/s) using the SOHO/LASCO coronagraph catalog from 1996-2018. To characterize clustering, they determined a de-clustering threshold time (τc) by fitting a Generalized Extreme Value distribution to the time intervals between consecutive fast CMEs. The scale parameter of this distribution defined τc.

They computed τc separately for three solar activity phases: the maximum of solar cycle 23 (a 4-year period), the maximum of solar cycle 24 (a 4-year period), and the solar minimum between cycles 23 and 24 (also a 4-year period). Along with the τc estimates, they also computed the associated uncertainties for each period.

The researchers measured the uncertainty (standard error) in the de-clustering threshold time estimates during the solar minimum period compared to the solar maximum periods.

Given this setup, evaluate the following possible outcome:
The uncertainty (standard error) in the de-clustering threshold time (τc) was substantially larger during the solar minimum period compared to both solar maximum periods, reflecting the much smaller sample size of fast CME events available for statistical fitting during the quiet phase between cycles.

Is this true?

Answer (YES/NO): YES